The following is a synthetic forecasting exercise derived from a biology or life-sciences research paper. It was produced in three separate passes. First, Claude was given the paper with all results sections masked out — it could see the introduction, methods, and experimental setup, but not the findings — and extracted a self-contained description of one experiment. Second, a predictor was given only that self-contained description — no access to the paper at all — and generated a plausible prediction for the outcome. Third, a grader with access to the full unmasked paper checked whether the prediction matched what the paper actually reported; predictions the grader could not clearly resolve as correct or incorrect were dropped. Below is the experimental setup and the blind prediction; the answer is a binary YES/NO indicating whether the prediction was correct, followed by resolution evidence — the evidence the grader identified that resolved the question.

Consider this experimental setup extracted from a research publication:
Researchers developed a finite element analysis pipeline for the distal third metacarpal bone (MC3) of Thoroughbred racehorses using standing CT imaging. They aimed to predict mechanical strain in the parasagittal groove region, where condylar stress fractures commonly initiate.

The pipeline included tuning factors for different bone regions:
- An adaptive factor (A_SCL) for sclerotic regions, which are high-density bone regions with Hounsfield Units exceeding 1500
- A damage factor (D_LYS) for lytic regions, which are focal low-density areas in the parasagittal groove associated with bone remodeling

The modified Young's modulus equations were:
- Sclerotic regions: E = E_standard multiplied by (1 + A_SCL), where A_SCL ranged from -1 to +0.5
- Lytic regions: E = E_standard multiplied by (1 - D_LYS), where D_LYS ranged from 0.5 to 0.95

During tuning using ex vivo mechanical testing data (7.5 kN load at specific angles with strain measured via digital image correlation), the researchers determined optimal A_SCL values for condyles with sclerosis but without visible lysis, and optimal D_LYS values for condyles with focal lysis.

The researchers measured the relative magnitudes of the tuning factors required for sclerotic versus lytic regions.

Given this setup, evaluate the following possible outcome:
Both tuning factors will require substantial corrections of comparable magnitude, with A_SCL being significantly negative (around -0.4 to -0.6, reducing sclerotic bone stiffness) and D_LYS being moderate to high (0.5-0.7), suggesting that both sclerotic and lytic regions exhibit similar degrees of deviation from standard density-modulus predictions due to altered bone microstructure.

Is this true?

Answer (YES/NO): NO